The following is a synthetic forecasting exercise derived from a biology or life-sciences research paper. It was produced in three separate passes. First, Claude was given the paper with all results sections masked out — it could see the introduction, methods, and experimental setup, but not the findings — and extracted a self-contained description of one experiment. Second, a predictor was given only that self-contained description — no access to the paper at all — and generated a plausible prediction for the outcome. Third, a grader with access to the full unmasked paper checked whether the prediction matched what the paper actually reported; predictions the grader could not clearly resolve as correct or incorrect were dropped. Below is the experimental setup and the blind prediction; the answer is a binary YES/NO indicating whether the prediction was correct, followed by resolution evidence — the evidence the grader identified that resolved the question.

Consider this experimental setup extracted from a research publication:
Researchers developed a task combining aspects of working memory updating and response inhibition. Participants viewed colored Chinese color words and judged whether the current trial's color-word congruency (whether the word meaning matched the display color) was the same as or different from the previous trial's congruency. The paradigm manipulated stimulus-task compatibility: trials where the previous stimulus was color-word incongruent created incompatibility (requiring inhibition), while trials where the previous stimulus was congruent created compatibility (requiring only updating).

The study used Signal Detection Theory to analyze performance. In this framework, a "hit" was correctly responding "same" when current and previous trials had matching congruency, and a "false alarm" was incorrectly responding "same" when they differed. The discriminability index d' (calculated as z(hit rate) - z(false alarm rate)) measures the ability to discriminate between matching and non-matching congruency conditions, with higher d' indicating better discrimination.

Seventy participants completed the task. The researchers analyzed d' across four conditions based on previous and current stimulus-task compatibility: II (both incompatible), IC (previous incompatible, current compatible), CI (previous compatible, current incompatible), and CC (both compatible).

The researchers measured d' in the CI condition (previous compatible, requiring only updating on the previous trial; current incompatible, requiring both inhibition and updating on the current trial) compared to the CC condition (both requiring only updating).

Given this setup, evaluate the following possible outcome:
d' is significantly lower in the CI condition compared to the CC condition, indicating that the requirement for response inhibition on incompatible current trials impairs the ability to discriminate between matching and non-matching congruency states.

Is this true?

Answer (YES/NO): YES